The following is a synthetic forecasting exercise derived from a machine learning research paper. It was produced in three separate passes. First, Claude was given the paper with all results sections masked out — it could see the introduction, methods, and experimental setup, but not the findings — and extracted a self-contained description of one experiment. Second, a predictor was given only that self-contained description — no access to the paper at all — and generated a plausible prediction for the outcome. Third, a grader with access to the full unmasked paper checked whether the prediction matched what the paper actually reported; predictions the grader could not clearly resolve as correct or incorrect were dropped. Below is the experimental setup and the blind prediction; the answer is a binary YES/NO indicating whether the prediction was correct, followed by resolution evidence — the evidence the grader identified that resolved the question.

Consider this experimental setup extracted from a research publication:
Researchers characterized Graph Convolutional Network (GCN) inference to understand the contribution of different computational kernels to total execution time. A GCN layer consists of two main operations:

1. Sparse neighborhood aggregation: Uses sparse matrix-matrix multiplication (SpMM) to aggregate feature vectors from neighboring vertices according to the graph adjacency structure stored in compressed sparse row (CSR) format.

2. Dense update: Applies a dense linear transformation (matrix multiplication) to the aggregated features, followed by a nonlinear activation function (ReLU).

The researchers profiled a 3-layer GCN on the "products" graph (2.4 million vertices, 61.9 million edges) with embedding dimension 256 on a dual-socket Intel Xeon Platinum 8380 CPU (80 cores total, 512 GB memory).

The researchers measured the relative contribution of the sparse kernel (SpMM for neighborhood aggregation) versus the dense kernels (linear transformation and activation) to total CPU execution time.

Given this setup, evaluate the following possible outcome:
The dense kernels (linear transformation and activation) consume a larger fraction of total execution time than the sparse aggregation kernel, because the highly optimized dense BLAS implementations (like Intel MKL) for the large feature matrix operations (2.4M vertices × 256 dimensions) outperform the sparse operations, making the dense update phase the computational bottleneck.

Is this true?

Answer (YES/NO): NO